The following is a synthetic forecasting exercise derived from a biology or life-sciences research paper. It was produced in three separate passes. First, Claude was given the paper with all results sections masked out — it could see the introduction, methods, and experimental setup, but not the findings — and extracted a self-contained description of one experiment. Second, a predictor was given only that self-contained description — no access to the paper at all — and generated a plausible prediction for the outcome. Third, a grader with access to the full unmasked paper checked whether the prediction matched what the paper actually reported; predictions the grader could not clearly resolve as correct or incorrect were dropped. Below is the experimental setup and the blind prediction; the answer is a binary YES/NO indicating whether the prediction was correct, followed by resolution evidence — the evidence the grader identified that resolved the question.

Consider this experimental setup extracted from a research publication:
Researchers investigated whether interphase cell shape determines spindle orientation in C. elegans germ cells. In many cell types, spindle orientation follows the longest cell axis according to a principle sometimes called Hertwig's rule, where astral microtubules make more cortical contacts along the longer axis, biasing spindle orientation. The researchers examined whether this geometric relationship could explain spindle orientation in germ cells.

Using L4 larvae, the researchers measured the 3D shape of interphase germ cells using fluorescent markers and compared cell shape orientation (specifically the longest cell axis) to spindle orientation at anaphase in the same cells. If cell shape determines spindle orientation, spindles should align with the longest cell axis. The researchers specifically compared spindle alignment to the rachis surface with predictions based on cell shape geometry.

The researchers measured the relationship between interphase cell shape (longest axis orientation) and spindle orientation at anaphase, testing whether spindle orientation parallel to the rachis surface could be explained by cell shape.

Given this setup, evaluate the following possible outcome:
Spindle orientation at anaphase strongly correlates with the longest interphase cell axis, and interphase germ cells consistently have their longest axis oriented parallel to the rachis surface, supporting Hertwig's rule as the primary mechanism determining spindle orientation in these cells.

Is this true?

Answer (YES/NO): NO